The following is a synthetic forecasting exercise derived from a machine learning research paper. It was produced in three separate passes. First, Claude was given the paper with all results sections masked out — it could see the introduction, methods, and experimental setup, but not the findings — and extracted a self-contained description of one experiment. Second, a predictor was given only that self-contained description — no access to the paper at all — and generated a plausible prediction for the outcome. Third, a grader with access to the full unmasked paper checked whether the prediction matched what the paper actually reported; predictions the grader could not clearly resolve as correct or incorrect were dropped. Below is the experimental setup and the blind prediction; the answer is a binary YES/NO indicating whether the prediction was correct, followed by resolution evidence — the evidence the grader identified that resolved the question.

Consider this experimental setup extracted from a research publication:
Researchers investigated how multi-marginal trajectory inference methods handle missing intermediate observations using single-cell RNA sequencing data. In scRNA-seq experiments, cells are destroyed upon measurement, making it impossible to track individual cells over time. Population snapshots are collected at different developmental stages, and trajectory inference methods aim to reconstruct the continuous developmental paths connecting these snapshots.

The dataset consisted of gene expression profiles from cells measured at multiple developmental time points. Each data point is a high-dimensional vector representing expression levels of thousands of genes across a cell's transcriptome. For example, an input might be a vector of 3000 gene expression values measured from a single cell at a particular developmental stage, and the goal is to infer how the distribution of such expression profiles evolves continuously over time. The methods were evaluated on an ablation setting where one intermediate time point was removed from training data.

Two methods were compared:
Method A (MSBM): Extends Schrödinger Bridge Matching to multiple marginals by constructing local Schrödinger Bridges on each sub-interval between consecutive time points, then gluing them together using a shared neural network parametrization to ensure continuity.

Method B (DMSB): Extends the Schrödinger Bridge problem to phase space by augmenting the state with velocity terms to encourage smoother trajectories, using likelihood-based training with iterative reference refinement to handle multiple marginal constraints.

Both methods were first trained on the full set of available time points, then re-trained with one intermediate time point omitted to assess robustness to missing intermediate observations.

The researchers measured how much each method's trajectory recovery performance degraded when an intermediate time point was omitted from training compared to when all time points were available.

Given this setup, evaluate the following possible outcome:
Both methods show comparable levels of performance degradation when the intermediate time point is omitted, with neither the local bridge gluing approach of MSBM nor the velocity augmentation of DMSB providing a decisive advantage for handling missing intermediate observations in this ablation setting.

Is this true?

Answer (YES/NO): NO